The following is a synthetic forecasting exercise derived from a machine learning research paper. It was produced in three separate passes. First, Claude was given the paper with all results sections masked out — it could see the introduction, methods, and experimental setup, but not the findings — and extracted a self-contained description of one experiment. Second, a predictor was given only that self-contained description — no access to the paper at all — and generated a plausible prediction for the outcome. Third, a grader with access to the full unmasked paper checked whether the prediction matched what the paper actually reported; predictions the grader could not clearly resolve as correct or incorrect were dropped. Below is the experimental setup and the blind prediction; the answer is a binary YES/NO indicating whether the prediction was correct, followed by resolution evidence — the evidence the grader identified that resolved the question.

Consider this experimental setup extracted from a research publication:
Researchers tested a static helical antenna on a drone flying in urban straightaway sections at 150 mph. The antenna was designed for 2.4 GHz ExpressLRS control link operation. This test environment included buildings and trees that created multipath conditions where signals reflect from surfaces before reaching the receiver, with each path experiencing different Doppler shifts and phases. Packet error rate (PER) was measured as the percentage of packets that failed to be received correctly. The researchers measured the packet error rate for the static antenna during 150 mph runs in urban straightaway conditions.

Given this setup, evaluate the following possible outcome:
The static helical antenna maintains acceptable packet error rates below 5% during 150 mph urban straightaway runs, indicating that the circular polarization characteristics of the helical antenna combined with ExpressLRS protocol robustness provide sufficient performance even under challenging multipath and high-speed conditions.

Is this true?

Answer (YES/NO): NO